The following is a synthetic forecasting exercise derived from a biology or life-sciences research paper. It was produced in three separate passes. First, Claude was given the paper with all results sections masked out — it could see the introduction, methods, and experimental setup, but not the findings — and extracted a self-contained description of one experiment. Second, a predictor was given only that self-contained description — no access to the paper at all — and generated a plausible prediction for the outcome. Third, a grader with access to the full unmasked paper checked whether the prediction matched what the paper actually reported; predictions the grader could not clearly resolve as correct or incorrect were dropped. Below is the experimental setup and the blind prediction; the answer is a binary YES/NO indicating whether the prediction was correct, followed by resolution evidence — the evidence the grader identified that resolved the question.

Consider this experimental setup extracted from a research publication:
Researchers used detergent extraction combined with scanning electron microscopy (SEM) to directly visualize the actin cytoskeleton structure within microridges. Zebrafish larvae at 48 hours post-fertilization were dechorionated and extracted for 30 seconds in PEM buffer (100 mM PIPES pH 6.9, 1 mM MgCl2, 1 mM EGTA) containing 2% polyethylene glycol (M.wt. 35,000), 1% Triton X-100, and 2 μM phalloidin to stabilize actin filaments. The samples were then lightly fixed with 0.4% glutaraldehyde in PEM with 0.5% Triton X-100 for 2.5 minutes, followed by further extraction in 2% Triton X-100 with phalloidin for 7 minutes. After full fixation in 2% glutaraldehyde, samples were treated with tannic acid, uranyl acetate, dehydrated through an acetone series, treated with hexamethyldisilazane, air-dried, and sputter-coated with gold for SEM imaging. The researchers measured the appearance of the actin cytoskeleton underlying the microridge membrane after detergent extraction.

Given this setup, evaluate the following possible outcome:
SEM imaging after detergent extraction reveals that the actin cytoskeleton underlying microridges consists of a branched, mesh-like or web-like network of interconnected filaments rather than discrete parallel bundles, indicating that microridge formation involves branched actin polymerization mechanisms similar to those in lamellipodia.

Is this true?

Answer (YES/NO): YES